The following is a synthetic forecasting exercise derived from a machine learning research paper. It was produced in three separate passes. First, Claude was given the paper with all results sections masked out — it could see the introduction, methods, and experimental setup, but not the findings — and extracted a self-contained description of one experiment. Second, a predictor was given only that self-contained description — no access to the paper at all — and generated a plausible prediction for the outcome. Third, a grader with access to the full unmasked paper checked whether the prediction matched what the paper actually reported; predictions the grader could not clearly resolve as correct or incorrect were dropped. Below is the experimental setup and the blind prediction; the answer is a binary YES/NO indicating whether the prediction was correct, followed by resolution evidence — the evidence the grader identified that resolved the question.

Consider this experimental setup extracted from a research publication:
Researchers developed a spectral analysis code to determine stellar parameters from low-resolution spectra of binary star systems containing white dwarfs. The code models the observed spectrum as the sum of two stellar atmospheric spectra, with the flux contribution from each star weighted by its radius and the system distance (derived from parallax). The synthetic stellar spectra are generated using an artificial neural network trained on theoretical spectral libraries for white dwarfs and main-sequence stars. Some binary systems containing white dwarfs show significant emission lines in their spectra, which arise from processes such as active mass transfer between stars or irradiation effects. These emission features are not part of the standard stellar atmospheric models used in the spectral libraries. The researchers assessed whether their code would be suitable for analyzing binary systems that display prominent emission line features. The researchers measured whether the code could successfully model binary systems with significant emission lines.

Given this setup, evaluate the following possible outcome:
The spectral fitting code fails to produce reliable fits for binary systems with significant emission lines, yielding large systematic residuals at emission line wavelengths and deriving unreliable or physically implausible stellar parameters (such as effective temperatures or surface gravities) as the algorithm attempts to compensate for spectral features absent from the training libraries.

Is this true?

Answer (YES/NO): NO